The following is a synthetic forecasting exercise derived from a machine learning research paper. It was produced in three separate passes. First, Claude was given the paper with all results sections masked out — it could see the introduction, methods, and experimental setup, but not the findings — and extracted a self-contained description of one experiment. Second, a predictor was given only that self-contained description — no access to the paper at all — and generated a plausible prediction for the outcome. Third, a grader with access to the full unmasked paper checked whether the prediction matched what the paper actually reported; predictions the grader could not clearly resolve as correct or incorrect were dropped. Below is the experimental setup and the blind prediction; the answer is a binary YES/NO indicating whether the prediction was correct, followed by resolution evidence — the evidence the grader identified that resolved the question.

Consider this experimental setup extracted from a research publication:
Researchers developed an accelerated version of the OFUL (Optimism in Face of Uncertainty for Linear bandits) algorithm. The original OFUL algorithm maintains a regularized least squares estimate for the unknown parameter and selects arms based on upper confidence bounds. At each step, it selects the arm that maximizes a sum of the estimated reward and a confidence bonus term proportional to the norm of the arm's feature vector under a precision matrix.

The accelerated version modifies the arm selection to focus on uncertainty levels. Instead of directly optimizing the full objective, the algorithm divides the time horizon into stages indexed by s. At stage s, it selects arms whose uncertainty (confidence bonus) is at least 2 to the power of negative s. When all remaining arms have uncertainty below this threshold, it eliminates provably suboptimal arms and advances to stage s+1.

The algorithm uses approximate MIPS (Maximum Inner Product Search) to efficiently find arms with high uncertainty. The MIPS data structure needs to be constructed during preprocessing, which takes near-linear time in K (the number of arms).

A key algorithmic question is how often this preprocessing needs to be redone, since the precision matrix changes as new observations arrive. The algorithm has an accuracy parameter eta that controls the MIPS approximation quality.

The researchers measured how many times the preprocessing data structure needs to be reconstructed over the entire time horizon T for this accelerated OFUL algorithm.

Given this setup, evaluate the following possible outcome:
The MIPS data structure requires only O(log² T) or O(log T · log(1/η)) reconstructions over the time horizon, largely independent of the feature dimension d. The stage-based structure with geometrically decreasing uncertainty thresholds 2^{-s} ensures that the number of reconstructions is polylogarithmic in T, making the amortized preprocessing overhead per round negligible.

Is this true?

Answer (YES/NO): NO